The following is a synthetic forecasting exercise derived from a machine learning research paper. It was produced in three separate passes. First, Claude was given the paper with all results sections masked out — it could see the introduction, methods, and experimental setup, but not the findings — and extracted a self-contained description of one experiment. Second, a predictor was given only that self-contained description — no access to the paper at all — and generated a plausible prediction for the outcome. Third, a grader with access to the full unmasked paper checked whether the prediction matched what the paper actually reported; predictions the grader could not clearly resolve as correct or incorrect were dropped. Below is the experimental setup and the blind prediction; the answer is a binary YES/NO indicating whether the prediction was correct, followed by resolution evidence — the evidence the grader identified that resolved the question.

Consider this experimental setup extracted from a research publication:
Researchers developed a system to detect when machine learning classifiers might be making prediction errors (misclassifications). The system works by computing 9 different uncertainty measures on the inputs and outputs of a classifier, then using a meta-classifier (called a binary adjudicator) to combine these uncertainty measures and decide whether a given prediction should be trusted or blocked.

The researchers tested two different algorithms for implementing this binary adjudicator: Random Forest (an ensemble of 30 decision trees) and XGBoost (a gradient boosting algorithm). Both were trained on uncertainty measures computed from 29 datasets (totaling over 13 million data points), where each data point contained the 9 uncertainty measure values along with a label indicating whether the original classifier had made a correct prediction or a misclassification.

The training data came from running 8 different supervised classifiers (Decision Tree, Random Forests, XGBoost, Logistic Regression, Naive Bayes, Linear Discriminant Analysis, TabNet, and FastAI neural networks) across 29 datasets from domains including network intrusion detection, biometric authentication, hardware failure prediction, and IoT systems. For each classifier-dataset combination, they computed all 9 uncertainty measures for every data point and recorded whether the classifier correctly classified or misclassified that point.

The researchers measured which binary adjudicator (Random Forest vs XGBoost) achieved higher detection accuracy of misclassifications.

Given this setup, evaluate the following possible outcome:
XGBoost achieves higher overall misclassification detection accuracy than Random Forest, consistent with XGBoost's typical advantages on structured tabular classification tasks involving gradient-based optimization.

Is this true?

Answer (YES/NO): NO